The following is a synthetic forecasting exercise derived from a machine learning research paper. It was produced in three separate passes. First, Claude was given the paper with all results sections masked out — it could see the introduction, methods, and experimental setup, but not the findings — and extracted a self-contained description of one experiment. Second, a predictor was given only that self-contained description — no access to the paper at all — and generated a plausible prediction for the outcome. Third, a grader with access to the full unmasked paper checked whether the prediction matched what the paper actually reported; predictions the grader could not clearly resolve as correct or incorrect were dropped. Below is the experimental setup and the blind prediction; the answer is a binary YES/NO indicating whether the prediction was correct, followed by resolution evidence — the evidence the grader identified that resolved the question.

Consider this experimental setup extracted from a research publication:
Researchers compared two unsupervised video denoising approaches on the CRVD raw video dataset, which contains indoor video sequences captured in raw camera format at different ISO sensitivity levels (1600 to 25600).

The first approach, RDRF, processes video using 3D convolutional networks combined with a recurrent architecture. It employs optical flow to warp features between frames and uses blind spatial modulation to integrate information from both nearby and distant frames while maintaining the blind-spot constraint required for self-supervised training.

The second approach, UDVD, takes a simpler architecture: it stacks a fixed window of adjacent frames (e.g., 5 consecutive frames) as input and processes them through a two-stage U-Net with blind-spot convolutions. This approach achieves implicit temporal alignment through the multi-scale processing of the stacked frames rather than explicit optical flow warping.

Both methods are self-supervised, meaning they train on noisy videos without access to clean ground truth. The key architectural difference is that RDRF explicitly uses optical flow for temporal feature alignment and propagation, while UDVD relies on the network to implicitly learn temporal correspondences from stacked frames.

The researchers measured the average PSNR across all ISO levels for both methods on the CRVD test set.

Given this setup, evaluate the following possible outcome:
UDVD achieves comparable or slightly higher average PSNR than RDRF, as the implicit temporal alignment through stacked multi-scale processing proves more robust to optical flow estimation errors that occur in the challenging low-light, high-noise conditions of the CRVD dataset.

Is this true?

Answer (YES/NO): NO